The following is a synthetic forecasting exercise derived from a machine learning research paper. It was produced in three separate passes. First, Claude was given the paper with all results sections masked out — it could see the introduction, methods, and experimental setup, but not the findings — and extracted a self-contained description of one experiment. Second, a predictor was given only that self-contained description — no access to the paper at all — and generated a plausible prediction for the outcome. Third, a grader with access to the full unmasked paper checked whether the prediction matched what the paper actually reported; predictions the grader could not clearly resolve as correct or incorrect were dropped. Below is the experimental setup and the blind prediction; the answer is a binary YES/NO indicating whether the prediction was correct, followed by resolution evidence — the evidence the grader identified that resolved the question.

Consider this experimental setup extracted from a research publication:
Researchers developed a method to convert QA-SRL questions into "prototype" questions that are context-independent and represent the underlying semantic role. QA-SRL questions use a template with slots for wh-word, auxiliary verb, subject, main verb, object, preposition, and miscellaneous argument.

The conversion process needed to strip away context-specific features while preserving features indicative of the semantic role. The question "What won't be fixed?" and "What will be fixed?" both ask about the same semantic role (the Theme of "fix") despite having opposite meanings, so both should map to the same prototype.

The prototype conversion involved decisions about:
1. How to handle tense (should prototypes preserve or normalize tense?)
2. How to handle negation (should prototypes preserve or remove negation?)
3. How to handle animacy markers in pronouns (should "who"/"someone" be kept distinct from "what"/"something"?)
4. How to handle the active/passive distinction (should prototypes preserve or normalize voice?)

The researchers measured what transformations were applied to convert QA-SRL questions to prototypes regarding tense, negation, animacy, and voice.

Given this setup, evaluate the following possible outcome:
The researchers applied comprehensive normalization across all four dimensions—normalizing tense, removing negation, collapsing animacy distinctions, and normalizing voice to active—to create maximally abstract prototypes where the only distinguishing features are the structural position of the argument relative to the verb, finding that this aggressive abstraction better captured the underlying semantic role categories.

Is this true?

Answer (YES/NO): NO